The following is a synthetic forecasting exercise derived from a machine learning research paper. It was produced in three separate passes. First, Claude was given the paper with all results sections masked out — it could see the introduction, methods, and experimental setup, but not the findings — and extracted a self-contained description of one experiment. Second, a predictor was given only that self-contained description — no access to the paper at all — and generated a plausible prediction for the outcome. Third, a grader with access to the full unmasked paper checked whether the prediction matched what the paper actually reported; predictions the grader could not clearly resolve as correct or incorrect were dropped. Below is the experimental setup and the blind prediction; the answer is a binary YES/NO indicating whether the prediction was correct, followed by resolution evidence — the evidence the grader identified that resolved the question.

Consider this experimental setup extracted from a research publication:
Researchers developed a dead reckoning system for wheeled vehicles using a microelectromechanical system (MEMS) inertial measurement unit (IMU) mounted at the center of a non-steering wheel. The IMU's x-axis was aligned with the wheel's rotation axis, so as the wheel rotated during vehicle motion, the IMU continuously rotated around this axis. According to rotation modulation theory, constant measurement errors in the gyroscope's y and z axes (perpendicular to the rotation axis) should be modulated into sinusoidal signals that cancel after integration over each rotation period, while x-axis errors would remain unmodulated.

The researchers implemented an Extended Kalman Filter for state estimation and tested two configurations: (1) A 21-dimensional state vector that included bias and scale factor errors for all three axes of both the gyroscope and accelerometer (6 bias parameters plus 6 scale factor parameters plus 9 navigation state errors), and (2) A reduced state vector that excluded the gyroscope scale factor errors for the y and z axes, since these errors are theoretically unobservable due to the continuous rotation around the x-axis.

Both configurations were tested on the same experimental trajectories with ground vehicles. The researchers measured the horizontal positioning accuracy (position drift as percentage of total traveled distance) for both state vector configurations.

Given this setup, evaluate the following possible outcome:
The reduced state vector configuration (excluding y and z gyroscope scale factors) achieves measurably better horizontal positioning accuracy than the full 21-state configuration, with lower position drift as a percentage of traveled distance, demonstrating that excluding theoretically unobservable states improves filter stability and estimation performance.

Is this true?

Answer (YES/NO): NO